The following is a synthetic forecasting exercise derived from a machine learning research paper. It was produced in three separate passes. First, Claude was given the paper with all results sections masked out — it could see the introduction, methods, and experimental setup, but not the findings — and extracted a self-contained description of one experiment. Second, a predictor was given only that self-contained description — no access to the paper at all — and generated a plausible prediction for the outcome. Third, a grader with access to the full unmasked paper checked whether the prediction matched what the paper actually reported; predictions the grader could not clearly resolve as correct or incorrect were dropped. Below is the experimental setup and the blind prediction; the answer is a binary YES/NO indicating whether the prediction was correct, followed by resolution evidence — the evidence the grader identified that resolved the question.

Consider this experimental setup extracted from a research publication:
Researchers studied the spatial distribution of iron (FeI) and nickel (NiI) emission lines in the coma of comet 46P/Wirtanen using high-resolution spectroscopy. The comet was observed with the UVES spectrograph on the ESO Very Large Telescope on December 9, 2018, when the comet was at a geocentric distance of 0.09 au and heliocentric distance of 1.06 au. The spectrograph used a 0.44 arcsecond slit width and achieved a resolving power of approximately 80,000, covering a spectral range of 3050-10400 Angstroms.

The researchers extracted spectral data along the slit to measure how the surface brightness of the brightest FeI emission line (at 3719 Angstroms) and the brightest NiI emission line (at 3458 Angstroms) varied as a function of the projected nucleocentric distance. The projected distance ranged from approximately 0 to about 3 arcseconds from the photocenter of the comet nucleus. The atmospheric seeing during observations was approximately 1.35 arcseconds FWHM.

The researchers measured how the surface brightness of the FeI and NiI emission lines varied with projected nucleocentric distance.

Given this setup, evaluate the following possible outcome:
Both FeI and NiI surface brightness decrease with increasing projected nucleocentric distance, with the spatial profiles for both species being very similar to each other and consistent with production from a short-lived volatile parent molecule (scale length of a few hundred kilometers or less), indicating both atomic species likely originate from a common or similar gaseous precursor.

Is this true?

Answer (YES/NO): NO